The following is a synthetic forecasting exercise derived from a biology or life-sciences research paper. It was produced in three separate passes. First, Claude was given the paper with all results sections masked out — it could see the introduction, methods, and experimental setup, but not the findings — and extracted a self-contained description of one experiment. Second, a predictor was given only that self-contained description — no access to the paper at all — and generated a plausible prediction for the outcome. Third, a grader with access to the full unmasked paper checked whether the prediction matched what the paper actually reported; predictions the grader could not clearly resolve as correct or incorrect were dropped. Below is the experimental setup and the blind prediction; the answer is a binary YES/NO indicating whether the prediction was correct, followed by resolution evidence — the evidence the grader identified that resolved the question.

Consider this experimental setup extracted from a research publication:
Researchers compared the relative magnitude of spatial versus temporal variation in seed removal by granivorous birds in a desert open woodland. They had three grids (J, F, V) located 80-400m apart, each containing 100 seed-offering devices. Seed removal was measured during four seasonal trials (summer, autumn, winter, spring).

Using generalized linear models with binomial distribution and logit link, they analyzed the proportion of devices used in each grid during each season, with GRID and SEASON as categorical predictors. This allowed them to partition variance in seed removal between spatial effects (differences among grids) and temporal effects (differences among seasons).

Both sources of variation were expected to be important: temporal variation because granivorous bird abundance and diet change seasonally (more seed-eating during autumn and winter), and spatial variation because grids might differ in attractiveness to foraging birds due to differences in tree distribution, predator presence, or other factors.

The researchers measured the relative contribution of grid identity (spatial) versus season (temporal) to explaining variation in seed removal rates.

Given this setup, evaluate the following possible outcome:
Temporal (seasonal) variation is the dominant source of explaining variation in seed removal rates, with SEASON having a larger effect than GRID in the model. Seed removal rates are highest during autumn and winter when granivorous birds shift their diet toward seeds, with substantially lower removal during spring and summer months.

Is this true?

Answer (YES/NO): NO